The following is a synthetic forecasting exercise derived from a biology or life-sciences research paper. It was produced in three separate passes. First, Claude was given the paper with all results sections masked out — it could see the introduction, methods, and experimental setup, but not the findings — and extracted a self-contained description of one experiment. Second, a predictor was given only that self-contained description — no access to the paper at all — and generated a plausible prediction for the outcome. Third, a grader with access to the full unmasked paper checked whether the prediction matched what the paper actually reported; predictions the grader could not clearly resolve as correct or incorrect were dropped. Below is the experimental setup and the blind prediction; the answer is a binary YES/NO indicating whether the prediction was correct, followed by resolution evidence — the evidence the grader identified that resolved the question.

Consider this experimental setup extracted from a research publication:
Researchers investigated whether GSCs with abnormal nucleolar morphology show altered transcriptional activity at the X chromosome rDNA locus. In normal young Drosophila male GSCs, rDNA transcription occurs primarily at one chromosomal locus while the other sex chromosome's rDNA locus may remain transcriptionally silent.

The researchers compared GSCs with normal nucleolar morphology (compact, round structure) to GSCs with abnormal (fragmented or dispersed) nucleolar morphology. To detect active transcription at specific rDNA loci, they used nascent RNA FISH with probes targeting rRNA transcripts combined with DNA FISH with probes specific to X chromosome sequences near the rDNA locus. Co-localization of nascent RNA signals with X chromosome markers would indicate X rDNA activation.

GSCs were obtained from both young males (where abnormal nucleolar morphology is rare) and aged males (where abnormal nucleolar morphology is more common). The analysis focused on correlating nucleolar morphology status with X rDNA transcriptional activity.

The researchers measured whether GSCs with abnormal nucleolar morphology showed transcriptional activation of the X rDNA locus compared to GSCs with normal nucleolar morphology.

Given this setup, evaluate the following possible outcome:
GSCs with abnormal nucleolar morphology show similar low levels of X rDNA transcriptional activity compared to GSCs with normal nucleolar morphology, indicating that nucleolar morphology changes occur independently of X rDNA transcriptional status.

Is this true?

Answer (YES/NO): NO